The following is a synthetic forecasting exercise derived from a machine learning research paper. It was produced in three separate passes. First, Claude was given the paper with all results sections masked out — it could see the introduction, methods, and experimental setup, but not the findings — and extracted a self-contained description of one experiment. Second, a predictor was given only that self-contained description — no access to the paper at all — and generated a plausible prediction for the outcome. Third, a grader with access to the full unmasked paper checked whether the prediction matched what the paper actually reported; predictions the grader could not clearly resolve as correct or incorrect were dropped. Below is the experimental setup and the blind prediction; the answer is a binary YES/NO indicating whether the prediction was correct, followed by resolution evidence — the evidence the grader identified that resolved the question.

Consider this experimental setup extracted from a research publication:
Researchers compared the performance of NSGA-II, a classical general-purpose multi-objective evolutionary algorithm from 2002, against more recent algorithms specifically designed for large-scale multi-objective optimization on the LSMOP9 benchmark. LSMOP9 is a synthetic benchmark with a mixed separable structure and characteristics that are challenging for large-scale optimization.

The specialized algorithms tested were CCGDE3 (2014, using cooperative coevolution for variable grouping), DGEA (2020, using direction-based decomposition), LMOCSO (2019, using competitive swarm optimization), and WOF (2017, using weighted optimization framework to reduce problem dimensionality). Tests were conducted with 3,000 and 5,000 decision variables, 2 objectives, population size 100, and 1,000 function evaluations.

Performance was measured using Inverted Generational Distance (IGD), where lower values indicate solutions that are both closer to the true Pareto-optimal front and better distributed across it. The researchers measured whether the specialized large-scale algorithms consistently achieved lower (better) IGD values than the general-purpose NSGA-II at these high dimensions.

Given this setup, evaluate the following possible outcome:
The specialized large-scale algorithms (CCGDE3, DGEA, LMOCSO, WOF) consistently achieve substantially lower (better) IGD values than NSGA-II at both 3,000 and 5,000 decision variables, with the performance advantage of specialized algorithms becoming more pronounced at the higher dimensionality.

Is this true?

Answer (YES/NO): NO